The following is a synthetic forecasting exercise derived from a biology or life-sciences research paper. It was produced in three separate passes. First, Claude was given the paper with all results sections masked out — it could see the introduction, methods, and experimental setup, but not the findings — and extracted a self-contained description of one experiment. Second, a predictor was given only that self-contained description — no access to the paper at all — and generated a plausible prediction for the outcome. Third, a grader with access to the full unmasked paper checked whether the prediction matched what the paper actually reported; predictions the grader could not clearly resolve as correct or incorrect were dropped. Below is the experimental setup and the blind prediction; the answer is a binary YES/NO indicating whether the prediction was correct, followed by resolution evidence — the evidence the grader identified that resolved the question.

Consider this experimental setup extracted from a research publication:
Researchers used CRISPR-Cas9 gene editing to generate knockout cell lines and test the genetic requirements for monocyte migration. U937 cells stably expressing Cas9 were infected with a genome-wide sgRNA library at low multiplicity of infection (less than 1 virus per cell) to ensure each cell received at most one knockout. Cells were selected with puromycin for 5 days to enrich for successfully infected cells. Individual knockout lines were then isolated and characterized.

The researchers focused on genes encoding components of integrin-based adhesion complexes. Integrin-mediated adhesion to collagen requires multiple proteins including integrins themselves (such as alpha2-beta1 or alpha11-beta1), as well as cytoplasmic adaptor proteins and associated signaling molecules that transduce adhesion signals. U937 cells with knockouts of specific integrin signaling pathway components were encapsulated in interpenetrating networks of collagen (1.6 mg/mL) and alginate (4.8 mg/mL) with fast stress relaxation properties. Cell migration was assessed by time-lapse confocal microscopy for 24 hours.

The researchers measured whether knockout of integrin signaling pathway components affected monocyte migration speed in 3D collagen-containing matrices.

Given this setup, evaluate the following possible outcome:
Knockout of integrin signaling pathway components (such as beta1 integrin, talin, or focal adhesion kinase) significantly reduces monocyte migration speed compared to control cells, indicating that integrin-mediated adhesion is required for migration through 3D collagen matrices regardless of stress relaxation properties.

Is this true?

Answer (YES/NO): NO